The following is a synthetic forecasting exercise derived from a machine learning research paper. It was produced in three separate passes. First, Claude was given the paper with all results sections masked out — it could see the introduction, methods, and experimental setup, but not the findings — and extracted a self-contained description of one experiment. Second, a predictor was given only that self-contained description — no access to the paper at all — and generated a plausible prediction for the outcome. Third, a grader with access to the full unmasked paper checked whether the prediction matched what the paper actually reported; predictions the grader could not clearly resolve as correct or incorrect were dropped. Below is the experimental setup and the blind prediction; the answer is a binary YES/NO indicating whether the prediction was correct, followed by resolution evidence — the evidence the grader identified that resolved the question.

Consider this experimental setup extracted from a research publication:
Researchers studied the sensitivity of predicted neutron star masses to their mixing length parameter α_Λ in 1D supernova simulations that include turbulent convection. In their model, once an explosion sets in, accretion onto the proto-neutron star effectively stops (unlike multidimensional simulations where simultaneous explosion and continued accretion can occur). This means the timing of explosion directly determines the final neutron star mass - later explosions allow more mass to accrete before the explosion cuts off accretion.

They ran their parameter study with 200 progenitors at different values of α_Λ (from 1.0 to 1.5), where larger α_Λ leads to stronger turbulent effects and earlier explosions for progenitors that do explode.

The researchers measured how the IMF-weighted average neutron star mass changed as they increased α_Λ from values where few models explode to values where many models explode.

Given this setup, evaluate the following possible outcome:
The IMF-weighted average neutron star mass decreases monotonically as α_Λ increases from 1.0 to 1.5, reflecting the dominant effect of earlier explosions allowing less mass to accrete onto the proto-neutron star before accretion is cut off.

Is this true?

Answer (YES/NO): NO